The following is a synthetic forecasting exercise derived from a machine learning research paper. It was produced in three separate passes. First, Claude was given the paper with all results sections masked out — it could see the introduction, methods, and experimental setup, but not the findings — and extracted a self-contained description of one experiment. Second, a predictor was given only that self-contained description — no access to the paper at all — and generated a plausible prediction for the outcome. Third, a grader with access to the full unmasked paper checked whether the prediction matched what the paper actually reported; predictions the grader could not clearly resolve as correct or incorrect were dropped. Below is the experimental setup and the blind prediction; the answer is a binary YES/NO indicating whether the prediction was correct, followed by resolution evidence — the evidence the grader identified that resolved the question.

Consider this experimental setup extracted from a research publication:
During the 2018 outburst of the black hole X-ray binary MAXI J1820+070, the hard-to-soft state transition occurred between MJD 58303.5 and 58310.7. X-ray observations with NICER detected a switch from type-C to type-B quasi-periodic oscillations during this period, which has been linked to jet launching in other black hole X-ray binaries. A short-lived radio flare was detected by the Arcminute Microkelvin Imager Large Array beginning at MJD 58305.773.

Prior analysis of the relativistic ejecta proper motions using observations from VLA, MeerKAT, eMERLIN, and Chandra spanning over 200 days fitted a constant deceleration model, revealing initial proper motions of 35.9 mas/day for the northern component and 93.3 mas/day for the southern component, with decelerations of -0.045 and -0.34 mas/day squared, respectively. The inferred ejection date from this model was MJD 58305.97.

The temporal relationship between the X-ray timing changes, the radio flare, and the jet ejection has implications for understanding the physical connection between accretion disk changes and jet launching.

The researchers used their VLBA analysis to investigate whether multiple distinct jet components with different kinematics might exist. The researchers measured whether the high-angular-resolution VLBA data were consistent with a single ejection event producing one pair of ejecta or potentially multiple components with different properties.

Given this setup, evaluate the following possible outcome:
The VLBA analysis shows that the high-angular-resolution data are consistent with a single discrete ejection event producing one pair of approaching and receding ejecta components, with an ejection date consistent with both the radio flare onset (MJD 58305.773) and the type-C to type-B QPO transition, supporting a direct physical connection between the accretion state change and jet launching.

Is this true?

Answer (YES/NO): NO